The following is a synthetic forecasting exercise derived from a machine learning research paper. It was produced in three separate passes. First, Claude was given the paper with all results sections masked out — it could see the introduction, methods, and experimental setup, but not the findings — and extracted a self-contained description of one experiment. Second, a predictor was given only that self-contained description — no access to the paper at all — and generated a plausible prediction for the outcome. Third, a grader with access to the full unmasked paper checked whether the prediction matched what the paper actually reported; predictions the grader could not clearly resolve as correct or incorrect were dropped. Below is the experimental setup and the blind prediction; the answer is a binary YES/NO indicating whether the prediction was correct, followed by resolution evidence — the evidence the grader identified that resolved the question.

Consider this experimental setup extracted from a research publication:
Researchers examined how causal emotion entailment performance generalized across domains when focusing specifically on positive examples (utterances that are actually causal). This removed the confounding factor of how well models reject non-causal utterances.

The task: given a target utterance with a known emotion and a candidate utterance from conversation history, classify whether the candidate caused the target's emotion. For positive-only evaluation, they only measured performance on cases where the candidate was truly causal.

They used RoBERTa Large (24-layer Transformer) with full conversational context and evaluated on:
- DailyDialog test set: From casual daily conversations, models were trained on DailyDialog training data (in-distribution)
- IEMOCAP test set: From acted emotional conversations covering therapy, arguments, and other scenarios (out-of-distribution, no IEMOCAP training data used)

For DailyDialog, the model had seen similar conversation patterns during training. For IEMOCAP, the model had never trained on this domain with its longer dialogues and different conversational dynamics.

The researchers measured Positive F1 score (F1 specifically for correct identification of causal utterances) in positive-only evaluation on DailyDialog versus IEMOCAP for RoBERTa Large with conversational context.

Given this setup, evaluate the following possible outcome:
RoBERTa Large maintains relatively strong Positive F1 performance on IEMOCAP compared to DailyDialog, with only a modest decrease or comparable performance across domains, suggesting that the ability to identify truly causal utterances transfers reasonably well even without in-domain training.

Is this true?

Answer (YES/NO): NO